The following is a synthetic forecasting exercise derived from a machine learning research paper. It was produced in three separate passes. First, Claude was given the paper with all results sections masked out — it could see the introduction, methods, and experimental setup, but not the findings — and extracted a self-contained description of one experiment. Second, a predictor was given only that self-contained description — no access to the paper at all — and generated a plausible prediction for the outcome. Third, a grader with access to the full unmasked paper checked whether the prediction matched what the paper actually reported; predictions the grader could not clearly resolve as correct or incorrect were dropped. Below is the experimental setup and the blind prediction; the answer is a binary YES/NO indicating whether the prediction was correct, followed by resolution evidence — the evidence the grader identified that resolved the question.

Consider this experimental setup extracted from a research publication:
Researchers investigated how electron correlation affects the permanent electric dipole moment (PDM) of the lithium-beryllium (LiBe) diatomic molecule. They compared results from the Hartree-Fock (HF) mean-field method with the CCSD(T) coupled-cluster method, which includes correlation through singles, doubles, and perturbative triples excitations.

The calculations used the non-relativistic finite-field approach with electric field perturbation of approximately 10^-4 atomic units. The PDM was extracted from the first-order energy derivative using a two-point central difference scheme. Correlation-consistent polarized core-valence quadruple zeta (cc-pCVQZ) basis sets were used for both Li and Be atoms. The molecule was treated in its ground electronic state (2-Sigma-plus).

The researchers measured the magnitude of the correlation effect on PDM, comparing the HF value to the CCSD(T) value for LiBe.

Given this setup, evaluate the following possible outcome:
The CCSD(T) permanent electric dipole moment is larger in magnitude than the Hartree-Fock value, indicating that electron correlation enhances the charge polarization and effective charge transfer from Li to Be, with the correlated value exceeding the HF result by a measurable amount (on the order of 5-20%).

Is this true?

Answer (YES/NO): NO